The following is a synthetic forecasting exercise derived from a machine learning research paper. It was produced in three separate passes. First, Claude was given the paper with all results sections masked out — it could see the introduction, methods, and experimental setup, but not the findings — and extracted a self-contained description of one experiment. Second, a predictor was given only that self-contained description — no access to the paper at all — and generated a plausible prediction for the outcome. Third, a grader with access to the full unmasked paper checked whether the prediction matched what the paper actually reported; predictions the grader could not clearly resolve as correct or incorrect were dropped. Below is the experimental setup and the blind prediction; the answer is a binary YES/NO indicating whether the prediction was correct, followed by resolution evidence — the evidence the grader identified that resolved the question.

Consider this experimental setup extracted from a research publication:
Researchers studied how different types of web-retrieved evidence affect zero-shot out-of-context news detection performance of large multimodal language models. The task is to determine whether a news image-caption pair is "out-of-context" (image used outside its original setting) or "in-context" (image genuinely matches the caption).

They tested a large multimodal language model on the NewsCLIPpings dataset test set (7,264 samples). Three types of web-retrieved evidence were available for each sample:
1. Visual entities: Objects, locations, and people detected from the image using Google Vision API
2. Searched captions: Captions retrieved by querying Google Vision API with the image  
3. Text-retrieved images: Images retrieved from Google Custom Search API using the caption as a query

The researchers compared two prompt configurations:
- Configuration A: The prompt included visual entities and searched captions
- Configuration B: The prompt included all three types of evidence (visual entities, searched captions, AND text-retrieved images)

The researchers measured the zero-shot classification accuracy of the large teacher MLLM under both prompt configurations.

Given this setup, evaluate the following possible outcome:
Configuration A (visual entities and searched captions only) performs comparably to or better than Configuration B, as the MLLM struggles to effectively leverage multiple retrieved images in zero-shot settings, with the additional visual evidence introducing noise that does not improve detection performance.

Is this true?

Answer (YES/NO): YES